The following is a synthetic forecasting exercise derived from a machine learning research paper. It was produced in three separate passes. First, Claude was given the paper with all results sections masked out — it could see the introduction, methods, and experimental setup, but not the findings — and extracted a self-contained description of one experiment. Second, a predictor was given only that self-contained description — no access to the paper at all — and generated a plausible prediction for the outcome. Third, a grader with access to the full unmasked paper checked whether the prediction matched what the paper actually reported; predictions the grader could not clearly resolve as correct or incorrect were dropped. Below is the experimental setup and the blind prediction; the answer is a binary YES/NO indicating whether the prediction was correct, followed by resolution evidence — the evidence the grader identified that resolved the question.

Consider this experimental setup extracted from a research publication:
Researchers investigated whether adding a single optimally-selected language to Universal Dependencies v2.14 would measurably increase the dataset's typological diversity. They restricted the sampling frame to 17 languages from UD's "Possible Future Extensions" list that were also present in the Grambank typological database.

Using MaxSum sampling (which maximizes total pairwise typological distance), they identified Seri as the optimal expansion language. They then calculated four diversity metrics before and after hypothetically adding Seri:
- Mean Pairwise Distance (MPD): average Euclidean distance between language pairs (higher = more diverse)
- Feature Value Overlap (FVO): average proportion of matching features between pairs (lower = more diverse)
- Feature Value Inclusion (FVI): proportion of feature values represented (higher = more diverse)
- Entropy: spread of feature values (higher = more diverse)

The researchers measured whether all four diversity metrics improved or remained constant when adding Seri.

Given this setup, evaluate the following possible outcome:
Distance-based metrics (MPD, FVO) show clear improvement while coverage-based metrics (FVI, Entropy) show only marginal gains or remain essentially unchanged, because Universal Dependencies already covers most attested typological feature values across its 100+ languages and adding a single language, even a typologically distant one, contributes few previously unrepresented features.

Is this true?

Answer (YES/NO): NO